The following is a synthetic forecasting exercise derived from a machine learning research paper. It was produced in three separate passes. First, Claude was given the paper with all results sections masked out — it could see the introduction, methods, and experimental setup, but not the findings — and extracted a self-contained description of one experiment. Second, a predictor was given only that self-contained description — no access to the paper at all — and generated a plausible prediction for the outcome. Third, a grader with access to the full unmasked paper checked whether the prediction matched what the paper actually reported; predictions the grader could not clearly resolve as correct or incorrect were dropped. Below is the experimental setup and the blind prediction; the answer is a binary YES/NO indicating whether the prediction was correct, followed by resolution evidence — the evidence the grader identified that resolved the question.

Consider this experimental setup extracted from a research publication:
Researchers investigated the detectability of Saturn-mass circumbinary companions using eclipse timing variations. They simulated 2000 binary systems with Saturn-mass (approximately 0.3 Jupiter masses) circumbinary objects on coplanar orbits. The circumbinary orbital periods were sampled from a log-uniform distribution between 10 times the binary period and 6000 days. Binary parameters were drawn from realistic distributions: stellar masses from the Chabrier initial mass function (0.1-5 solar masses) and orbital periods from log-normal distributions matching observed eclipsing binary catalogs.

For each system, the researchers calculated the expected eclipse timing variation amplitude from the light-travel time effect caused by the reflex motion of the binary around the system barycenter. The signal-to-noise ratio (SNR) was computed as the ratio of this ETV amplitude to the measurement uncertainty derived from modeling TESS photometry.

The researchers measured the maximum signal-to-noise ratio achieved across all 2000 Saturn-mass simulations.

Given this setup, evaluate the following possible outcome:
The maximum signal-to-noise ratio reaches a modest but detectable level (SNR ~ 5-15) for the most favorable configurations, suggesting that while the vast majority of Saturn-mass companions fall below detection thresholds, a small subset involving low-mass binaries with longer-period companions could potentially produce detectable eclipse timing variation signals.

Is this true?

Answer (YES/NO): NO